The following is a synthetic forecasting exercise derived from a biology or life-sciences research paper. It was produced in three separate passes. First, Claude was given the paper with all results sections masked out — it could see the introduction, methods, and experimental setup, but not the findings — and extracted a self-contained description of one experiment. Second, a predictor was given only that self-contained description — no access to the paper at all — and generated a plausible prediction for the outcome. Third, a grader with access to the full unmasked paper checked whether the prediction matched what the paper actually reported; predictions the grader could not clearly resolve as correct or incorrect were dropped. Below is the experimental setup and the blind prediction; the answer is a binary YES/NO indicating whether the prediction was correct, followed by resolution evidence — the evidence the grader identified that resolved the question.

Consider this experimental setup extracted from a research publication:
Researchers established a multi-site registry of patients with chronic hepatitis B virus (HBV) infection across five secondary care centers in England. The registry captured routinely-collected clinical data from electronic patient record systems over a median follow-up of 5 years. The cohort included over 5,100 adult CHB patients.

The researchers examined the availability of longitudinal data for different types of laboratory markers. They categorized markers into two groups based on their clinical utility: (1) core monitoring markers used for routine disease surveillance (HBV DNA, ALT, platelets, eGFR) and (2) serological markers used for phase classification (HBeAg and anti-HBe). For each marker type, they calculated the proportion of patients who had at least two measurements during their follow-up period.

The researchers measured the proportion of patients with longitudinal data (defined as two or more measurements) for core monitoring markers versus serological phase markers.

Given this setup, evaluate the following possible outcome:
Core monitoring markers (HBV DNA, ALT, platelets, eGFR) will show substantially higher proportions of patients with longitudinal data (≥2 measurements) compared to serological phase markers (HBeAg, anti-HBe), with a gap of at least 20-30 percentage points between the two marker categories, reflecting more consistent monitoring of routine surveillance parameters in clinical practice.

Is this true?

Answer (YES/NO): YES